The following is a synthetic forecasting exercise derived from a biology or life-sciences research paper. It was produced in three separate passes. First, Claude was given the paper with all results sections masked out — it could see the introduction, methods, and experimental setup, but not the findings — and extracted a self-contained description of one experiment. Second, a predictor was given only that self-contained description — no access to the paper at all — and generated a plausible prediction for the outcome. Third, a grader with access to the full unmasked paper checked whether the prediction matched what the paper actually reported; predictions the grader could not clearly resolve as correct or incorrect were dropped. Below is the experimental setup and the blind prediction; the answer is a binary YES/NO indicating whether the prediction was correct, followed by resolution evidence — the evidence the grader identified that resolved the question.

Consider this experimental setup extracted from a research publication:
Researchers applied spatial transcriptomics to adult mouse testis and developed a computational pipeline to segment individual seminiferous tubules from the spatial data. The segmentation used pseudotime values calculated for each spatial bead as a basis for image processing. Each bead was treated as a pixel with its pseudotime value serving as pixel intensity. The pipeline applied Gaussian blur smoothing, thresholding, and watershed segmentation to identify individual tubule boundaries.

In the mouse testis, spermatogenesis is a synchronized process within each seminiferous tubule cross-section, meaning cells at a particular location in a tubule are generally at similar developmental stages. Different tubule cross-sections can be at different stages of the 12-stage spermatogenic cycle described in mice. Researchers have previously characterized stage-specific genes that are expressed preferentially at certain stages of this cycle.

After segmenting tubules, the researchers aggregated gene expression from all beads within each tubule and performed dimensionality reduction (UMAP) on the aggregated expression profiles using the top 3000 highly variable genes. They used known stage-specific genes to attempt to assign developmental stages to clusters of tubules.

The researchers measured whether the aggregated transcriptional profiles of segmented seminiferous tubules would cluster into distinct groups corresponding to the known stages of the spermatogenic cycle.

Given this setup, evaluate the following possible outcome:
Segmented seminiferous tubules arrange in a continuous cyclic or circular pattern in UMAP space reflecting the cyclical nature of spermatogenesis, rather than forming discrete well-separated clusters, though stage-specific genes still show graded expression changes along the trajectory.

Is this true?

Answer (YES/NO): NO